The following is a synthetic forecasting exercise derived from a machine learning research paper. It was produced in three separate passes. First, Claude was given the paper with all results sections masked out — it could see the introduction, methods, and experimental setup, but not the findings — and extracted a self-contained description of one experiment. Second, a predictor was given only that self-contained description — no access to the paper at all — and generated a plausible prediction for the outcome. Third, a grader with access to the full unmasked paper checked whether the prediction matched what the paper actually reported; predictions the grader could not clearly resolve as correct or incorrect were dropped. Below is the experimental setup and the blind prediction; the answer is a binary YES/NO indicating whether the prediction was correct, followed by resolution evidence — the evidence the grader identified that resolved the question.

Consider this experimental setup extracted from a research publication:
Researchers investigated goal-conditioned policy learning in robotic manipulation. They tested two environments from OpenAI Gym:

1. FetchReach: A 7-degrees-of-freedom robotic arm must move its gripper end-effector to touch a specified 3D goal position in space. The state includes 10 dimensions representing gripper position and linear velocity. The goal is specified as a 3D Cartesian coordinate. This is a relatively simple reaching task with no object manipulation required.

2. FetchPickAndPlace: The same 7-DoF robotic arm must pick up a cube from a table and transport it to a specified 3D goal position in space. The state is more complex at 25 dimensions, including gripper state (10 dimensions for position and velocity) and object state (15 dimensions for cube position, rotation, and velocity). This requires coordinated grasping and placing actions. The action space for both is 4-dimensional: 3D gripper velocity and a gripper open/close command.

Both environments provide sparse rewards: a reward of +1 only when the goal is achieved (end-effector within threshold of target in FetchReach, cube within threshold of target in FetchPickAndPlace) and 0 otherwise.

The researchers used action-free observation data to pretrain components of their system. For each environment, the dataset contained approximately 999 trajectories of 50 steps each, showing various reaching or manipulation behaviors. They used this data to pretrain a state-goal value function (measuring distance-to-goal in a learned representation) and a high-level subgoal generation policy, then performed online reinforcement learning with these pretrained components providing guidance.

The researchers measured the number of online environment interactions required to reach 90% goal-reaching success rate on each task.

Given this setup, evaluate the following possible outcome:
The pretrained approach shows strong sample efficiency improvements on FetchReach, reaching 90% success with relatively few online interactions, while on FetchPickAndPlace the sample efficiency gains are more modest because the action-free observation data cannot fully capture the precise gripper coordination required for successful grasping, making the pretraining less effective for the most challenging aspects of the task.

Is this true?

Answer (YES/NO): NO